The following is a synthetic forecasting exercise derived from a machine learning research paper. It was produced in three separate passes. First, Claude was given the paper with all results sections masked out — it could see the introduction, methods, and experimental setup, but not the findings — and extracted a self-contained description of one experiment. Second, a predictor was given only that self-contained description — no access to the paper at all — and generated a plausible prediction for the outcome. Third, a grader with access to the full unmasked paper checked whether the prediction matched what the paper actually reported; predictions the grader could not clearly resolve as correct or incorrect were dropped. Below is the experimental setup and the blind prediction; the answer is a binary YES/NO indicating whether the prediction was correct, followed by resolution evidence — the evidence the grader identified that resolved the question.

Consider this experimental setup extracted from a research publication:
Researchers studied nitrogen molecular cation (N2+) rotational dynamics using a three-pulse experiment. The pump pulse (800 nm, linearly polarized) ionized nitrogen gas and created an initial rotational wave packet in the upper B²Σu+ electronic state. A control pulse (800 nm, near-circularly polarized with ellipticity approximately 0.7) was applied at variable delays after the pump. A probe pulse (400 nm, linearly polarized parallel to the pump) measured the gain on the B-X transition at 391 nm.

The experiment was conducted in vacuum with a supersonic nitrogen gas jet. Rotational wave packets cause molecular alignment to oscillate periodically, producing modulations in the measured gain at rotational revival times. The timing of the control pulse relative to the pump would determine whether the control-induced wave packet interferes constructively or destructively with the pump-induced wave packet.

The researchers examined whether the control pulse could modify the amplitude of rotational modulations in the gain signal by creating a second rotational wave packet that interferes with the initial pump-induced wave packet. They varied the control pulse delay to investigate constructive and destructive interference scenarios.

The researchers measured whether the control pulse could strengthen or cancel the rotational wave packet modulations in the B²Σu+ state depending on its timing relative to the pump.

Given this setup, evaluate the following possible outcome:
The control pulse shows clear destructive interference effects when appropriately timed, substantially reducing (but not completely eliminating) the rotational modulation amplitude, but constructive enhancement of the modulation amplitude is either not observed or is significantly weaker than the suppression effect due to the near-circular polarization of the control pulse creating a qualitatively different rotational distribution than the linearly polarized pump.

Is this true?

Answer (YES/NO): NO